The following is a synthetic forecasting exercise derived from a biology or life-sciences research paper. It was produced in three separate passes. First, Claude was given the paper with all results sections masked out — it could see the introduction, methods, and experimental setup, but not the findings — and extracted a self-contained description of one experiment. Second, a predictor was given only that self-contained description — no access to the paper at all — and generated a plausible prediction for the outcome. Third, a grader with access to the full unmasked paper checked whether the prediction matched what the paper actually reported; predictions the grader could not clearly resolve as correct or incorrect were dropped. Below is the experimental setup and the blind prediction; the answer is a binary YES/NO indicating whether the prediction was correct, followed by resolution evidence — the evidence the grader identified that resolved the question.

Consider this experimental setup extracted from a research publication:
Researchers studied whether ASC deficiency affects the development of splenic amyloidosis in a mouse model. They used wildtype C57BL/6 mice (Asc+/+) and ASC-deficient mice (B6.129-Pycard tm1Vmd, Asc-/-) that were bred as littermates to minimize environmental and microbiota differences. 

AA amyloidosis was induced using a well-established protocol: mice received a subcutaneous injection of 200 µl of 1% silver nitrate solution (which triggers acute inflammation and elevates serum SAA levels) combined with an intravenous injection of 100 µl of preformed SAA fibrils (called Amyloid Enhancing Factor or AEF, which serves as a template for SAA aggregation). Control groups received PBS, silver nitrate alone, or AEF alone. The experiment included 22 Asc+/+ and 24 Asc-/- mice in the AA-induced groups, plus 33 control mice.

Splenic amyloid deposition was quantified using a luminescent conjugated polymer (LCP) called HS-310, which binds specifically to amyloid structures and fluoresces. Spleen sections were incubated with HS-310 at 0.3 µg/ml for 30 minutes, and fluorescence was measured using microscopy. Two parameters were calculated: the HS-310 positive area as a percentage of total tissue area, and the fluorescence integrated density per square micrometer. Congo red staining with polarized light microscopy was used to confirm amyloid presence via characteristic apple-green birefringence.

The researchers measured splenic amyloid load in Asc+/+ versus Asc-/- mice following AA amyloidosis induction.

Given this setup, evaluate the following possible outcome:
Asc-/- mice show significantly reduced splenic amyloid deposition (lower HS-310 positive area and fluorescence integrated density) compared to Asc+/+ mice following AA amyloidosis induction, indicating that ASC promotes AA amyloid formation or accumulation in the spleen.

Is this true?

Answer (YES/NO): YES